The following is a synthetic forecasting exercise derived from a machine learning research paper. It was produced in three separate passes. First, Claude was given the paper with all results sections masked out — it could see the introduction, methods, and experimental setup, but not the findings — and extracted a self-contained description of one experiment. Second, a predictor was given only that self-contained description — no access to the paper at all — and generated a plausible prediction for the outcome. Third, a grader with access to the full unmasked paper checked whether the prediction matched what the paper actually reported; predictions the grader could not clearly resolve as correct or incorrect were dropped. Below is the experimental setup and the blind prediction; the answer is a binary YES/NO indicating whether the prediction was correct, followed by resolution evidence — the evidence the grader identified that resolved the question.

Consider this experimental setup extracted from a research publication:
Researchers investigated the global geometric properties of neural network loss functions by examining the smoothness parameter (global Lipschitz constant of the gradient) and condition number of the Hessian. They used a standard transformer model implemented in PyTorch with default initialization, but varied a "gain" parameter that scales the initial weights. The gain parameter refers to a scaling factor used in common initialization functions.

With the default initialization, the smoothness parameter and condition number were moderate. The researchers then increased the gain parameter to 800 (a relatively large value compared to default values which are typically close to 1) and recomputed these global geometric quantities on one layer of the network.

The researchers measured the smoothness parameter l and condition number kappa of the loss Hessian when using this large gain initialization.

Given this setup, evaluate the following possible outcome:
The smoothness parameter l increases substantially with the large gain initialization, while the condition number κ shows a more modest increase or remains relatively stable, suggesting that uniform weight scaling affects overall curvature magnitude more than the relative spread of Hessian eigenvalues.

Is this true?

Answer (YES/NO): NO